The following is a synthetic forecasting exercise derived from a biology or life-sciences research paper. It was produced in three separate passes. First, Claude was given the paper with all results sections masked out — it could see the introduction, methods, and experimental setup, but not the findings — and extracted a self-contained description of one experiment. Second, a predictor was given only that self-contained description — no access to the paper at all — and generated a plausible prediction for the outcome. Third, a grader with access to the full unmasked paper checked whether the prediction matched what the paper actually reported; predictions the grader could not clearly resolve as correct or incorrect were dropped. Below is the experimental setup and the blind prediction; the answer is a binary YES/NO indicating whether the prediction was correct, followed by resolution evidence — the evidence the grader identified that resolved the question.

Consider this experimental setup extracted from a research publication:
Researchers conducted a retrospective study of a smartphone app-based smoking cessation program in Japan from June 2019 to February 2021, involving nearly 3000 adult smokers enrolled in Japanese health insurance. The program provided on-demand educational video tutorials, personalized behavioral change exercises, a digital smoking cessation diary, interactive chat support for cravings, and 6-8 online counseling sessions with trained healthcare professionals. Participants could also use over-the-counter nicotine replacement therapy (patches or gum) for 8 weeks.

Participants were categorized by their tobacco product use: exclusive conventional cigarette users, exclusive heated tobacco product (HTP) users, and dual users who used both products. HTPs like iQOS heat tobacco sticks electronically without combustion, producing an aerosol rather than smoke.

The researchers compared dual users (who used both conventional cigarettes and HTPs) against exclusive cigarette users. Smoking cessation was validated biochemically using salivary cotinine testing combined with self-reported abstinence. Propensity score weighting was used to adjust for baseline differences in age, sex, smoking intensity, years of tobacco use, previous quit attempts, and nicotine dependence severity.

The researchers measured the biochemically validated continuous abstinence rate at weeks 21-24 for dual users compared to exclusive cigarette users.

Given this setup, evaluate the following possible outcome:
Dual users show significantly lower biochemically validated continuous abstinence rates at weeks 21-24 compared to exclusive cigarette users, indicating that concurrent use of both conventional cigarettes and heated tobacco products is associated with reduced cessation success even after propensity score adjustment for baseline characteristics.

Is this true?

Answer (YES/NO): NO